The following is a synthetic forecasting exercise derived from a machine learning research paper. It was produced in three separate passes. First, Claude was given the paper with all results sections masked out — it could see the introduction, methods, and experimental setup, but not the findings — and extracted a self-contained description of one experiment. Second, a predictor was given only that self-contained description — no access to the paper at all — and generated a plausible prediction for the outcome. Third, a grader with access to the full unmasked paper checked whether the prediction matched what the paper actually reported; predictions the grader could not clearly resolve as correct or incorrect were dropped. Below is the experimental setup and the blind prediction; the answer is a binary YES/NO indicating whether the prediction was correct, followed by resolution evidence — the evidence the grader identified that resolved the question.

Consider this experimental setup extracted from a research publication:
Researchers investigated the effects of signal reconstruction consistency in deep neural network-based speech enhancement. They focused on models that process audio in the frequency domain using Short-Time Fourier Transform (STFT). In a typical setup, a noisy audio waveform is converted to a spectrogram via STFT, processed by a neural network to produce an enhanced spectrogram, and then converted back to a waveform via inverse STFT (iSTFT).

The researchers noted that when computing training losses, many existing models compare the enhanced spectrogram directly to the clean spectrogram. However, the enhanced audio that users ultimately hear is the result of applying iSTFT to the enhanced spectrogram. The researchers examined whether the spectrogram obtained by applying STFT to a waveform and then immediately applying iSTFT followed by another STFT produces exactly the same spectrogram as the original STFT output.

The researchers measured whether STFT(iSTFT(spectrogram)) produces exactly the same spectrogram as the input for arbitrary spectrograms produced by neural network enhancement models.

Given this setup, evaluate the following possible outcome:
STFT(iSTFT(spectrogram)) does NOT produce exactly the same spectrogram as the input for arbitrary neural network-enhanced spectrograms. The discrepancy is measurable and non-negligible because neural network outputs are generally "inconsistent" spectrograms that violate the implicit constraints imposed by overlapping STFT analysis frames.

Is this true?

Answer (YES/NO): YES